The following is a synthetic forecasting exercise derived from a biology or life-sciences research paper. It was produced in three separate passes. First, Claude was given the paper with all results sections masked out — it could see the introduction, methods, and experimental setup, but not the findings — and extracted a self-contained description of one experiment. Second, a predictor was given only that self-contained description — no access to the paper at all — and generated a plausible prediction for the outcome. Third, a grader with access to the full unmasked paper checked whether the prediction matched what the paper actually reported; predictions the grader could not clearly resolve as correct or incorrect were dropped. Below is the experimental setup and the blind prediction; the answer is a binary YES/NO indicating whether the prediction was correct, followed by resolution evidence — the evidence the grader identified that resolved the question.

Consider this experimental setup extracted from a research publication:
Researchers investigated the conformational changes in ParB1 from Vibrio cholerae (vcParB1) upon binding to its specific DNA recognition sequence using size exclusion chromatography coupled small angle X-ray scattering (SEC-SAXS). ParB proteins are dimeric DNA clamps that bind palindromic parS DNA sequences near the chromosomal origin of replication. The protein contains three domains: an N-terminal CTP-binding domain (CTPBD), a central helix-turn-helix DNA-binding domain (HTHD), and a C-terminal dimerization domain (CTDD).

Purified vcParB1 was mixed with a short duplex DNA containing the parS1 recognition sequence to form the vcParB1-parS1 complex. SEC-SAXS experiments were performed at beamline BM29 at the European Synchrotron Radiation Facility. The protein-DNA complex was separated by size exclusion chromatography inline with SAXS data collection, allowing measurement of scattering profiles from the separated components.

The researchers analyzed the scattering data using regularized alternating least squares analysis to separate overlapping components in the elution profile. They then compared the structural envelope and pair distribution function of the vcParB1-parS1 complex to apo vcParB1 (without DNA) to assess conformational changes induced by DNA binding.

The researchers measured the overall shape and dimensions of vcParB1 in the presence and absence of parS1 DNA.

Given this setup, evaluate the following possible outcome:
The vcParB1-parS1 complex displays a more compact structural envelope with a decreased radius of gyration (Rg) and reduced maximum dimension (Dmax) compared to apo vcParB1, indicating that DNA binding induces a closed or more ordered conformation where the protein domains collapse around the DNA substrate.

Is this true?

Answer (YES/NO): YES